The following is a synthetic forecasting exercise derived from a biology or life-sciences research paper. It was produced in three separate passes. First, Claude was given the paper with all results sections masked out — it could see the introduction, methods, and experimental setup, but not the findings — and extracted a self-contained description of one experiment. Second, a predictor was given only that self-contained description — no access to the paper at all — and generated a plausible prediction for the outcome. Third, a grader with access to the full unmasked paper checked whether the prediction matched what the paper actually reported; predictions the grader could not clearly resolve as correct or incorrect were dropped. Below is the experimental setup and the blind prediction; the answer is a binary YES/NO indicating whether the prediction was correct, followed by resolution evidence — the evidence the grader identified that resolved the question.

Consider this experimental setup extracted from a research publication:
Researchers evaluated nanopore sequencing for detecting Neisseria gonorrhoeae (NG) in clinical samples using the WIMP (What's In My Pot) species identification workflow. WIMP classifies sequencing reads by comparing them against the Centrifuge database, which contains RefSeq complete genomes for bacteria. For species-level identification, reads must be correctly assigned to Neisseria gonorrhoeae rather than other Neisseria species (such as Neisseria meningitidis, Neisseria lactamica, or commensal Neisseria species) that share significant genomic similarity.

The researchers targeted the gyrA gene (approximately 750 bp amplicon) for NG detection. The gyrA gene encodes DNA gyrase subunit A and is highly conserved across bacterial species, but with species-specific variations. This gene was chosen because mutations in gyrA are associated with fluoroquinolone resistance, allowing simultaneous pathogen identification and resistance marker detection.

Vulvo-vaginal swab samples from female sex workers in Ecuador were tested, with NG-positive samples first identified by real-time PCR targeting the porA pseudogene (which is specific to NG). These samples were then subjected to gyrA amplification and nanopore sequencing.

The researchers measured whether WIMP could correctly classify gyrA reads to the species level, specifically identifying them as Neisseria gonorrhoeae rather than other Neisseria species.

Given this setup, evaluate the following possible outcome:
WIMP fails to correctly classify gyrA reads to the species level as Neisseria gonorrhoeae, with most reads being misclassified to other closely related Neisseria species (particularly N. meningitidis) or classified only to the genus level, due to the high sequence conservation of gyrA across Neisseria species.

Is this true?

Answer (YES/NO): NO